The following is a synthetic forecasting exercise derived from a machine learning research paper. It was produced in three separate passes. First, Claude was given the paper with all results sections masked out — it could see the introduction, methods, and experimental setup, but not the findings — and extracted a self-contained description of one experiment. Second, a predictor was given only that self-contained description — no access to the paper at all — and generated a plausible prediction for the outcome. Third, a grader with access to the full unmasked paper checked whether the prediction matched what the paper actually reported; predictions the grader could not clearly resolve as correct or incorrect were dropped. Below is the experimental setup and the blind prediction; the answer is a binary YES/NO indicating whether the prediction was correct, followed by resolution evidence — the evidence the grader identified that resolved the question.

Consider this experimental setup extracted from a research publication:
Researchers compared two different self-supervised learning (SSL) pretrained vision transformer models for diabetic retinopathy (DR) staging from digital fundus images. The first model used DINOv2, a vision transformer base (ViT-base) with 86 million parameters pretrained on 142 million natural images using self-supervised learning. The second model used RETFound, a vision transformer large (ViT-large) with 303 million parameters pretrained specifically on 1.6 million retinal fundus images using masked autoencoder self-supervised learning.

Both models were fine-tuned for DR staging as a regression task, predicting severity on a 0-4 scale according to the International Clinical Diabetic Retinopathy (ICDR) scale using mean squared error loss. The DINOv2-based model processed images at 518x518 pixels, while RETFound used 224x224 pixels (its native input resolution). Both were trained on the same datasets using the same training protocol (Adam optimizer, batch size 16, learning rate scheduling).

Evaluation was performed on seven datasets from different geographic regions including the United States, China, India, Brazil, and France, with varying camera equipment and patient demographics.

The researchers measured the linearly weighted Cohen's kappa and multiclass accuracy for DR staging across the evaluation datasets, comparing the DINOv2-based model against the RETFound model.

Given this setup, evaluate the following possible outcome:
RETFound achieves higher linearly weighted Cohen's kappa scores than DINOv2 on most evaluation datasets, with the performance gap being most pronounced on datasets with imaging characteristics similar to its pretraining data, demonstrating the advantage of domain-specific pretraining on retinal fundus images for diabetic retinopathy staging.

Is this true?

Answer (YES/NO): NO